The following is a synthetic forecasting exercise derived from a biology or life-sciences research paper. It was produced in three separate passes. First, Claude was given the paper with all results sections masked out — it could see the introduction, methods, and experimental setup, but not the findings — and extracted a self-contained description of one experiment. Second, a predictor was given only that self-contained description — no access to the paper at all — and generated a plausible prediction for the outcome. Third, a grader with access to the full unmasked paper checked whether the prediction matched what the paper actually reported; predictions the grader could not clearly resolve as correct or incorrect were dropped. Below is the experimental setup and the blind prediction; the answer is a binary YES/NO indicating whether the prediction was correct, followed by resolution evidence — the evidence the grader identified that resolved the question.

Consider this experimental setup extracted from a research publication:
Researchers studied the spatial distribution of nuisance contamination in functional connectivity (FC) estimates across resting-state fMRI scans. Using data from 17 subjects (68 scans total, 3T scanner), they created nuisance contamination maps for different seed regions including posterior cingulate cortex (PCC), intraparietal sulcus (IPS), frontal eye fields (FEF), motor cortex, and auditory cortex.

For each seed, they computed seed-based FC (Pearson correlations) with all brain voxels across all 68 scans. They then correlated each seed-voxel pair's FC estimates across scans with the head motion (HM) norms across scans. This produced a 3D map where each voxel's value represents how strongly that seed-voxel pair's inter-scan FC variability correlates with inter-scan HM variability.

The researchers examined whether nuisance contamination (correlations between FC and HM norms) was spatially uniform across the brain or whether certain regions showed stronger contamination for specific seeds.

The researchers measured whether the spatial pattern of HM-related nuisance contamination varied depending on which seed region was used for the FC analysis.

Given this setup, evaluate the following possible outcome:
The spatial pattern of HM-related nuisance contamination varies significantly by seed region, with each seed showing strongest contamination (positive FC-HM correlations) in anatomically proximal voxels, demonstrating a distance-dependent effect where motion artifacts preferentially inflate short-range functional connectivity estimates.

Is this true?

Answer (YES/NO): NO